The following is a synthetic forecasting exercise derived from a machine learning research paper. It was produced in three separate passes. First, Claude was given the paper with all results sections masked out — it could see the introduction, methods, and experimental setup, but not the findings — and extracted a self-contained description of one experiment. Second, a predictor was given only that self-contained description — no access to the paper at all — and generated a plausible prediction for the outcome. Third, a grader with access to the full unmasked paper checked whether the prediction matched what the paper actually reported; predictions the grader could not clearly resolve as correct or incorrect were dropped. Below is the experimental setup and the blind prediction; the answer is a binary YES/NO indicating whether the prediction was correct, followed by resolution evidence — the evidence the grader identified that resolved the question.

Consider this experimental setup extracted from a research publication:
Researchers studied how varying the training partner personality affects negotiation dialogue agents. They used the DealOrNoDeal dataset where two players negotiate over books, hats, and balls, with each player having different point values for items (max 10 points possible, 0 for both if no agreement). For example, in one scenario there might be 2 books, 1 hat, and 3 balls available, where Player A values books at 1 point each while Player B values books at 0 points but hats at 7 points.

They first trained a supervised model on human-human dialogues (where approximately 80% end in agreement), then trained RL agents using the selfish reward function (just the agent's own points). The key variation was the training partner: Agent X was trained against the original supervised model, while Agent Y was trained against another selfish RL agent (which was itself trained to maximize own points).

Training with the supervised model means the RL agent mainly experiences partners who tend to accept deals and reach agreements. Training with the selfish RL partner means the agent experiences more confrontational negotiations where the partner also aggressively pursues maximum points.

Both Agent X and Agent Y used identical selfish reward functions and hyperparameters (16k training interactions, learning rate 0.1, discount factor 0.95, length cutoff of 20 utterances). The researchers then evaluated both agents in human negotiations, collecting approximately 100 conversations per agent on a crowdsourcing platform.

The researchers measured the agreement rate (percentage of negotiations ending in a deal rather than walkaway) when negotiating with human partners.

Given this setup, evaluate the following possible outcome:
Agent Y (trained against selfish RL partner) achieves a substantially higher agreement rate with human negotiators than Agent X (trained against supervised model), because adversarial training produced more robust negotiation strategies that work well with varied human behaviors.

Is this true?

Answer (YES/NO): YES